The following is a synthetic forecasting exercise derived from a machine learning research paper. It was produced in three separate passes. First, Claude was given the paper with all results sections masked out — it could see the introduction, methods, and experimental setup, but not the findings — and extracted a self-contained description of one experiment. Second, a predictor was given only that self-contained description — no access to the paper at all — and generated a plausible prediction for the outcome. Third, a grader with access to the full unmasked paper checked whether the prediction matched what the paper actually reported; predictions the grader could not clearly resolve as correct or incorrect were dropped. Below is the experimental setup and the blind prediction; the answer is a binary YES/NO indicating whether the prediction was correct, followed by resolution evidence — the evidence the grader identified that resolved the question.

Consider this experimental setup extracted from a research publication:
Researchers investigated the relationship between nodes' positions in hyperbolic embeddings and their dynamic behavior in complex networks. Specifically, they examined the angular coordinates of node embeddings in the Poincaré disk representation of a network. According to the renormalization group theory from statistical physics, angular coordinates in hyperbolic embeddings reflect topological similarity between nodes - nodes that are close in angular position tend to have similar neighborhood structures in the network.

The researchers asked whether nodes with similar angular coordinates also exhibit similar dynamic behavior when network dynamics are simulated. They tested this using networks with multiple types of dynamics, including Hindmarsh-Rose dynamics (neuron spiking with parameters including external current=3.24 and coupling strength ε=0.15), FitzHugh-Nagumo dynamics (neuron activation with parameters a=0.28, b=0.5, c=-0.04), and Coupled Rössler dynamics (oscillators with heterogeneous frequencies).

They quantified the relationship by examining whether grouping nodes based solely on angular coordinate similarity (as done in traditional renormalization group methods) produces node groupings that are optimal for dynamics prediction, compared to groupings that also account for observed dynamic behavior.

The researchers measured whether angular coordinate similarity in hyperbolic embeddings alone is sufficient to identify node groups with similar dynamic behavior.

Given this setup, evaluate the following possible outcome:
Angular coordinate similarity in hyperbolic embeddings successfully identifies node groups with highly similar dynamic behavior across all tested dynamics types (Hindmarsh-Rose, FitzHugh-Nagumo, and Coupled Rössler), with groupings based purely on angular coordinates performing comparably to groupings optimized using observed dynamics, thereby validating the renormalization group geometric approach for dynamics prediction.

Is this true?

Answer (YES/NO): NO